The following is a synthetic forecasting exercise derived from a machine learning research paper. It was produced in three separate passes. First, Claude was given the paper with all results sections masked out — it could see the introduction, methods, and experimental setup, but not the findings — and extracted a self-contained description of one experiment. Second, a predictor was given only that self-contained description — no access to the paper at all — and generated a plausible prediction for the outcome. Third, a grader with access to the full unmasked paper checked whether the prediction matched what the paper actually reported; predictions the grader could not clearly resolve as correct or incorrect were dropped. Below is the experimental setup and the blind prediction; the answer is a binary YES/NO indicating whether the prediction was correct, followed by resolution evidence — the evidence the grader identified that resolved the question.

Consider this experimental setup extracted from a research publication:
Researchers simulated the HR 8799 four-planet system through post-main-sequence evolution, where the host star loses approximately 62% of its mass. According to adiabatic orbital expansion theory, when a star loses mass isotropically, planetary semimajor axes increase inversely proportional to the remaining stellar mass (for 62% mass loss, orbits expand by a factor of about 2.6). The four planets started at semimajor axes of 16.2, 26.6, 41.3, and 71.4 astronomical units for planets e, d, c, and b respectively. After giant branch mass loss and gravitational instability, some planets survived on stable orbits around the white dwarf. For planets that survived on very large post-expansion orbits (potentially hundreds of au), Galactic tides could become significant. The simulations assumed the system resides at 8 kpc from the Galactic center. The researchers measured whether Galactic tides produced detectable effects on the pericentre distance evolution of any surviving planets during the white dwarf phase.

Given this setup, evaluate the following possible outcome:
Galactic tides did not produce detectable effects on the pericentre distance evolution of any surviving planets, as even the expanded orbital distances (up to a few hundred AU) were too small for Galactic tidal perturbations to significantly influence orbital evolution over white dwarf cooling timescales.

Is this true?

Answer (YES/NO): NO